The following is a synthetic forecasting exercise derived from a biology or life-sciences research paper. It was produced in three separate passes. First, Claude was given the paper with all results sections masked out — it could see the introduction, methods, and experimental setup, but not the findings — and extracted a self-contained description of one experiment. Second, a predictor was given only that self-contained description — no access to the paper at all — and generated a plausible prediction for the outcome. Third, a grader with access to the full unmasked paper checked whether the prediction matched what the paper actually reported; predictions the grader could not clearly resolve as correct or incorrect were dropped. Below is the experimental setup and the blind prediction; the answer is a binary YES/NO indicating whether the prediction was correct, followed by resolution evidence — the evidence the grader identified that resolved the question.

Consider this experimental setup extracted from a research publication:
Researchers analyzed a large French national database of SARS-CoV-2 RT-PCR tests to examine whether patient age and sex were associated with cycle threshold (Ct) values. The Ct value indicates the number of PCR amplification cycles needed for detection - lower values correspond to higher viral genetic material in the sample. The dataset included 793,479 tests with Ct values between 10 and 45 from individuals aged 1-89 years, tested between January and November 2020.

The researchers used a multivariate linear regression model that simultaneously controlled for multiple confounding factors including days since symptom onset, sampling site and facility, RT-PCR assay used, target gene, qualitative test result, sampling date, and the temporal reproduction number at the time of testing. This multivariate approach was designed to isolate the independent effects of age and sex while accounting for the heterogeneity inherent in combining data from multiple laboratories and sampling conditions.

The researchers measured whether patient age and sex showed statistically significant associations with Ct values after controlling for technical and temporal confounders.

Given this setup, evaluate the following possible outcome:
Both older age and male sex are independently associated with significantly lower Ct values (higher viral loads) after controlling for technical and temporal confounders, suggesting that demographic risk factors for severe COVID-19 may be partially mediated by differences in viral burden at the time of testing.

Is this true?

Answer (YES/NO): NO